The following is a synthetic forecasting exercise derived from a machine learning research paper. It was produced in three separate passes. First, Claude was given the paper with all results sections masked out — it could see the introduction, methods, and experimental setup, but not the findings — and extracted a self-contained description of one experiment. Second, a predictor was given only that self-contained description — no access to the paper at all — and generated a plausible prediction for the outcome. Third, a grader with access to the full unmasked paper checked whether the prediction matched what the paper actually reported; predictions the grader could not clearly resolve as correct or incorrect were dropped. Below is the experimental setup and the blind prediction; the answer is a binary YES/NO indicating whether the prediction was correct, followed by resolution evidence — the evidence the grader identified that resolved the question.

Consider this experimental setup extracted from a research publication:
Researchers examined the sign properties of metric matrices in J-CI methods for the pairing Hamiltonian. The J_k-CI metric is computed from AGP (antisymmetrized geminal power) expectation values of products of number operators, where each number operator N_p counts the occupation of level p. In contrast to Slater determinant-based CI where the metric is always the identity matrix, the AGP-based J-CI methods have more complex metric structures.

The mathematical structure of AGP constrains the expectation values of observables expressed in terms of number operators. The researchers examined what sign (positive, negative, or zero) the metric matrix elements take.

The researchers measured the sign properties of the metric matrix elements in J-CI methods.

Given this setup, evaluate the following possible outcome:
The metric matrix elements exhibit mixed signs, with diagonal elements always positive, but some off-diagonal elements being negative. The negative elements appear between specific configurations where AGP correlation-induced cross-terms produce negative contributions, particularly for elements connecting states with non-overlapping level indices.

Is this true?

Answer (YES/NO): NO